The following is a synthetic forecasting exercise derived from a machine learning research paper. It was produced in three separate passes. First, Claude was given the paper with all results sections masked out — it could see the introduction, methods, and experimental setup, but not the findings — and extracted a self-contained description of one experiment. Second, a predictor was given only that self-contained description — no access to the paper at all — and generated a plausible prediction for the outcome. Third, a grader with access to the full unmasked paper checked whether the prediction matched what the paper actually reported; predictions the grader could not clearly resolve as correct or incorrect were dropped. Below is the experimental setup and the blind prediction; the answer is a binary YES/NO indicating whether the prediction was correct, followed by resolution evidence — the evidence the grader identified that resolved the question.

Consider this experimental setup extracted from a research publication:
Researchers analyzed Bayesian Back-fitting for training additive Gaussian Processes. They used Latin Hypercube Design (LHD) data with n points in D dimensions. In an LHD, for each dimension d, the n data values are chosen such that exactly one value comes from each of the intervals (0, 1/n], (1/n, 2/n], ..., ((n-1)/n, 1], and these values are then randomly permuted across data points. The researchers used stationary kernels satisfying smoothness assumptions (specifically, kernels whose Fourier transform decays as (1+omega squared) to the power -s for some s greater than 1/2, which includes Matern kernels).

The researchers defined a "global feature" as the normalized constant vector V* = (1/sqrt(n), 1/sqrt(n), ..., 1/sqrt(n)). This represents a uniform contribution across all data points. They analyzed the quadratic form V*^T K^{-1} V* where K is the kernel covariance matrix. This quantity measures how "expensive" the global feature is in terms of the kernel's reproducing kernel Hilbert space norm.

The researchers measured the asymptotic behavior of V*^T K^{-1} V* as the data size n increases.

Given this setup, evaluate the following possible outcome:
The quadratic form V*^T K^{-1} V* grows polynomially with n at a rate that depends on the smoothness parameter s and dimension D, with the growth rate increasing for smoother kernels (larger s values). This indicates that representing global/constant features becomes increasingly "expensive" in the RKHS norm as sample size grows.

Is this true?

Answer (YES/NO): NO